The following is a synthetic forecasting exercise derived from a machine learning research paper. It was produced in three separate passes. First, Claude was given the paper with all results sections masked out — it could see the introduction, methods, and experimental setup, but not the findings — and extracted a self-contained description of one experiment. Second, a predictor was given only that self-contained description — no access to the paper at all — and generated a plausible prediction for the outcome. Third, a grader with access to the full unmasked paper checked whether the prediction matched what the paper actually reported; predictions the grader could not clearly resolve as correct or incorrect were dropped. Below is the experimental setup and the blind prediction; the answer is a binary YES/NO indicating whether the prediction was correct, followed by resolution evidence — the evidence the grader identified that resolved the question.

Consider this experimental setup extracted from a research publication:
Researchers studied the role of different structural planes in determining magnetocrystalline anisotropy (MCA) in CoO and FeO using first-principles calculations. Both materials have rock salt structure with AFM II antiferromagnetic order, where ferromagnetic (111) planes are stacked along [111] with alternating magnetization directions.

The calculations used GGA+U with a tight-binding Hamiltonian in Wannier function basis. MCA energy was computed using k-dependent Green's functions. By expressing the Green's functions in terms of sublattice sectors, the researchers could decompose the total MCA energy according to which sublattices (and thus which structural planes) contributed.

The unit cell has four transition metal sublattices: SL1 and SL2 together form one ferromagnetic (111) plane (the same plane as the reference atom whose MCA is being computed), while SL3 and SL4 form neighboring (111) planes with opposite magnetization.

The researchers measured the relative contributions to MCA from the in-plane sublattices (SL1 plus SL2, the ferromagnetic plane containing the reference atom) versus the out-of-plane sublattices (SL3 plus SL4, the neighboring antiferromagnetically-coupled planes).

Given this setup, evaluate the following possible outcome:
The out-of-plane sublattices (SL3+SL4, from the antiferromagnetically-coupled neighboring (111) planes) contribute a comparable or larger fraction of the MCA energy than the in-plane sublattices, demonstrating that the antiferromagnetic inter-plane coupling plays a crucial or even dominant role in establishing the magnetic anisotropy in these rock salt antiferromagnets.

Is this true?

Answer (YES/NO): NO